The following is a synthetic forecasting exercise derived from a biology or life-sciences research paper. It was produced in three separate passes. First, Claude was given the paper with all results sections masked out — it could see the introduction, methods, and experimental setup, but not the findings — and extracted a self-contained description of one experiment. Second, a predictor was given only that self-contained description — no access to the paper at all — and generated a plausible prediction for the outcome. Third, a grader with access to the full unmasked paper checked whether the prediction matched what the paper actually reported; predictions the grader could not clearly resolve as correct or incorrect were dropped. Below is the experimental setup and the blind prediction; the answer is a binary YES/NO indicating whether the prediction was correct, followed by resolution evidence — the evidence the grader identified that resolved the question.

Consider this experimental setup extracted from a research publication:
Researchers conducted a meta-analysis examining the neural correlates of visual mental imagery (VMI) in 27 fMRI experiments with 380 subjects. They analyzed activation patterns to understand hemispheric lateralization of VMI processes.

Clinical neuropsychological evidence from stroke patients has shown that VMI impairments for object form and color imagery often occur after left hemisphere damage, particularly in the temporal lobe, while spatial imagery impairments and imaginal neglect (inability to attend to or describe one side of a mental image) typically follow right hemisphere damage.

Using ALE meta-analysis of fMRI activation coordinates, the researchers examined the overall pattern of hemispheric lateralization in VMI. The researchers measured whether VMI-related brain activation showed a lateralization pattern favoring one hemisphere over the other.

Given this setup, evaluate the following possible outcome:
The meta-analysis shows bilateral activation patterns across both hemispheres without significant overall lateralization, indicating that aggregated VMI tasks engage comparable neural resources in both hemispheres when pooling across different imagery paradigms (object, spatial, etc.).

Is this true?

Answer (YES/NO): NO